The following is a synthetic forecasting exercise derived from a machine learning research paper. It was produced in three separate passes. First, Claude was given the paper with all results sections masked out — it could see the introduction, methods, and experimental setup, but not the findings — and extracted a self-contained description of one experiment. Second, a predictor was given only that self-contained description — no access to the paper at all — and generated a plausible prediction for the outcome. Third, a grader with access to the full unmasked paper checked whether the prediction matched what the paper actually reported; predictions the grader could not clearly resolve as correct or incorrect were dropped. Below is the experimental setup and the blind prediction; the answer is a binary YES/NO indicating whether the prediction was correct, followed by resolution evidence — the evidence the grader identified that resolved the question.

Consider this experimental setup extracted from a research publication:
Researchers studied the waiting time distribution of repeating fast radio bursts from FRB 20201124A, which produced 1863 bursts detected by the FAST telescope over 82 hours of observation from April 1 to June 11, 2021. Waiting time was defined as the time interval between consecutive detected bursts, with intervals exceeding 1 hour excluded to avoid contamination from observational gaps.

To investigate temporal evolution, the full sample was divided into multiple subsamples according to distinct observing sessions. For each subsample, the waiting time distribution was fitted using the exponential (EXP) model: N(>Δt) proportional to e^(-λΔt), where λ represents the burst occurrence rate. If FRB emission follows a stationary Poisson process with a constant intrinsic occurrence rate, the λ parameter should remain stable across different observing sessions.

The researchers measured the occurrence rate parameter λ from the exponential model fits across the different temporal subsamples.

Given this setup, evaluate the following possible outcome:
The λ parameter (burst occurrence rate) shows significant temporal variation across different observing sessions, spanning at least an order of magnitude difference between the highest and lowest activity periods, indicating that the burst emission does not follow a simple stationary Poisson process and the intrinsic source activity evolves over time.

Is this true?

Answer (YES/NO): NO